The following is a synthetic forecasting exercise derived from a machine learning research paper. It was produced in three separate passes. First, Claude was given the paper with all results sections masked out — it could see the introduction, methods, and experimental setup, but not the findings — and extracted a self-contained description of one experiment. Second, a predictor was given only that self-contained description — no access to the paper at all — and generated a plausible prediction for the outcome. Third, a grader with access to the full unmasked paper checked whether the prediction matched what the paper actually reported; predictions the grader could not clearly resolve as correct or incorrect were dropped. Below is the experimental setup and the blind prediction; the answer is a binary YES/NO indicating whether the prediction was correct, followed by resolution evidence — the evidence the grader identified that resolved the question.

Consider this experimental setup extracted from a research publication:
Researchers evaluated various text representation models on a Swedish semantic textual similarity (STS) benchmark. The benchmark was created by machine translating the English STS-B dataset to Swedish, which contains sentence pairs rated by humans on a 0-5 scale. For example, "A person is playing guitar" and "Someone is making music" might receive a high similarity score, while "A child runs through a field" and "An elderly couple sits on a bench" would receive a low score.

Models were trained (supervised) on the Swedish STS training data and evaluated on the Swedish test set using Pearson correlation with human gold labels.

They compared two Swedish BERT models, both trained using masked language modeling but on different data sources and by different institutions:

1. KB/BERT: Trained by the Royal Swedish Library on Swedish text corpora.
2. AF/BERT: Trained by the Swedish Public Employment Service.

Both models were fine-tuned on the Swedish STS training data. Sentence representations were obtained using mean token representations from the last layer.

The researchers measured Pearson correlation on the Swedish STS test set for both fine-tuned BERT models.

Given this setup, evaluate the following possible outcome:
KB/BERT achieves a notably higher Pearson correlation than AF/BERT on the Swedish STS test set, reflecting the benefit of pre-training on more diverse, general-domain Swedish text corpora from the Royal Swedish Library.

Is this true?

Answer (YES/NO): YES